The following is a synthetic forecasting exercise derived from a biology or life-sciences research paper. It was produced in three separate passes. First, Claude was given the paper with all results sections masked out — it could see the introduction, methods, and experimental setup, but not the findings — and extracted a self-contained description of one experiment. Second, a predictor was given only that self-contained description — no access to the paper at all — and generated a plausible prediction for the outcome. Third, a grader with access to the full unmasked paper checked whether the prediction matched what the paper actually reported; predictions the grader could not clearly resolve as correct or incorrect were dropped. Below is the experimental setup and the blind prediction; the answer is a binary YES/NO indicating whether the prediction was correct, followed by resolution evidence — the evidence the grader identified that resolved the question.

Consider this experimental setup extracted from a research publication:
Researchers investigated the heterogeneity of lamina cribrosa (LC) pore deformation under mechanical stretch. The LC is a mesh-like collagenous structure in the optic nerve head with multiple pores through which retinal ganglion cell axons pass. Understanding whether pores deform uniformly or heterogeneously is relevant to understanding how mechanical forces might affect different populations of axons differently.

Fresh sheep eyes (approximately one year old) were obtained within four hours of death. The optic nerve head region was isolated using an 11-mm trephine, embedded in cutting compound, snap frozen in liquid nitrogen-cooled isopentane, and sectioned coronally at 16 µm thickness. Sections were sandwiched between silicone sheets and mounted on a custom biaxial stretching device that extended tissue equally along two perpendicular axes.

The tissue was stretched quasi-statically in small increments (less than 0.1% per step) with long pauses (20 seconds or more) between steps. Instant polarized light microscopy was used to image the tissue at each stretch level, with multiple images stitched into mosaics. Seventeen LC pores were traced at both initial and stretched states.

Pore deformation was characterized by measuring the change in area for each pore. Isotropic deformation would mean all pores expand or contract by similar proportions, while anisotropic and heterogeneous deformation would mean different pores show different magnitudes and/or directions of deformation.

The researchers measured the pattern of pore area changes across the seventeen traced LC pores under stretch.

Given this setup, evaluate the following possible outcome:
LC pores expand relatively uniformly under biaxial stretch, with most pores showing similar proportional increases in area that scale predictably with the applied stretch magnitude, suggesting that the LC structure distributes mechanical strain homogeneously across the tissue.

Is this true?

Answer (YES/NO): NO